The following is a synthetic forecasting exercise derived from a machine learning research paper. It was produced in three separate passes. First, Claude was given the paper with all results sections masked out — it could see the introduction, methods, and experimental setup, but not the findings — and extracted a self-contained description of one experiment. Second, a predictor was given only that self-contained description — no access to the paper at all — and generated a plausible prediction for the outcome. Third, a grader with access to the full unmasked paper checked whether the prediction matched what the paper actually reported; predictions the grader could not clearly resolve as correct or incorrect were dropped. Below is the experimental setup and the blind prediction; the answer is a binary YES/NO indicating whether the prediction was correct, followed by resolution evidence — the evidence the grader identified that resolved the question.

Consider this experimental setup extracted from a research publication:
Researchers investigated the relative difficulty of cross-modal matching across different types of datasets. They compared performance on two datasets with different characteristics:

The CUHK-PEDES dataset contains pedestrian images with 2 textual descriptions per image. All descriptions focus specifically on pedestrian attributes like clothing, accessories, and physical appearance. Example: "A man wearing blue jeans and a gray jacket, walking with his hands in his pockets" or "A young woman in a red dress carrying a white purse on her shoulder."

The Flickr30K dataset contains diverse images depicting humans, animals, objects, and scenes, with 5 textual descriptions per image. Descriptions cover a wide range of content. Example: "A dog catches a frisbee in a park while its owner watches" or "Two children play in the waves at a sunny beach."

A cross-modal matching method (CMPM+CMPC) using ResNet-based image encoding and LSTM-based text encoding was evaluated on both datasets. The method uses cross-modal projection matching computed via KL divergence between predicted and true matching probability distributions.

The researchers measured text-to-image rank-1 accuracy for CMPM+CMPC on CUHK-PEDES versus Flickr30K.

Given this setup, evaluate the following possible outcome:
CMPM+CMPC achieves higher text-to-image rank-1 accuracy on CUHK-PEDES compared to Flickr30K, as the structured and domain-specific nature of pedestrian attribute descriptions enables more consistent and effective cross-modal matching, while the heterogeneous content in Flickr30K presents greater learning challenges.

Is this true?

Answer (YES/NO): YES